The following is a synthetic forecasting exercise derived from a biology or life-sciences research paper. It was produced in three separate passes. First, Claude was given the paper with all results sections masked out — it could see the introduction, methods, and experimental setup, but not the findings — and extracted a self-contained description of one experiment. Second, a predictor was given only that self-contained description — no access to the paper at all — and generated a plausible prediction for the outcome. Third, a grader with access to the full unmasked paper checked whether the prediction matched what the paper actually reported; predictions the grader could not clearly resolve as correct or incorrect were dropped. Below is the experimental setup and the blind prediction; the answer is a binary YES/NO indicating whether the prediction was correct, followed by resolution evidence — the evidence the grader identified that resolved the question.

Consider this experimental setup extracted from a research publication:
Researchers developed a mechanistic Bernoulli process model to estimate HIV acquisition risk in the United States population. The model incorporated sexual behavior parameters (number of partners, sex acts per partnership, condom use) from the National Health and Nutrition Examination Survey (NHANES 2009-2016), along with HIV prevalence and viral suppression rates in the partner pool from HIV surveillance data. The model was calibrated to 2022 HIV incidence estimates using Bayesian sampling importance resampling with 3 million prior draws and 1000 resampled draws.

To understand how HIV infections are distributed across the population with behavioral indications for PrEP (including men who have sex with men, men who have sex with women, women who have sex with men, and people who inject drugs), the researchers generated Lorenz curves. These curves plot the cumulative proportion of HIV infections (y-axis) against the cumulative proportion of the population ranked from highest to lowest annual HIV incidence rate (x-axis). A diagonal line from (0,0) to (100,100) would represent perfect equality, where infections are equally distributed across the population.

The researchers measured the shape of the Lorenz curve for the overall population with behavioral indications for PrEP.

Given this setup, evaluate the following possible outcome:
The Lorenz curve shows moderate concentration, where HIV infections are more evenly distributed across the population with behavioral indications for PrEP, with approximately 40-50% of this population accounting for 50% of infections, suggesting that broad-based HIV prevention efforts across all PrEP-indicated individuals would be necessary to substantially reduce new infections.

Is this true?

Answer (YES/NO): NO